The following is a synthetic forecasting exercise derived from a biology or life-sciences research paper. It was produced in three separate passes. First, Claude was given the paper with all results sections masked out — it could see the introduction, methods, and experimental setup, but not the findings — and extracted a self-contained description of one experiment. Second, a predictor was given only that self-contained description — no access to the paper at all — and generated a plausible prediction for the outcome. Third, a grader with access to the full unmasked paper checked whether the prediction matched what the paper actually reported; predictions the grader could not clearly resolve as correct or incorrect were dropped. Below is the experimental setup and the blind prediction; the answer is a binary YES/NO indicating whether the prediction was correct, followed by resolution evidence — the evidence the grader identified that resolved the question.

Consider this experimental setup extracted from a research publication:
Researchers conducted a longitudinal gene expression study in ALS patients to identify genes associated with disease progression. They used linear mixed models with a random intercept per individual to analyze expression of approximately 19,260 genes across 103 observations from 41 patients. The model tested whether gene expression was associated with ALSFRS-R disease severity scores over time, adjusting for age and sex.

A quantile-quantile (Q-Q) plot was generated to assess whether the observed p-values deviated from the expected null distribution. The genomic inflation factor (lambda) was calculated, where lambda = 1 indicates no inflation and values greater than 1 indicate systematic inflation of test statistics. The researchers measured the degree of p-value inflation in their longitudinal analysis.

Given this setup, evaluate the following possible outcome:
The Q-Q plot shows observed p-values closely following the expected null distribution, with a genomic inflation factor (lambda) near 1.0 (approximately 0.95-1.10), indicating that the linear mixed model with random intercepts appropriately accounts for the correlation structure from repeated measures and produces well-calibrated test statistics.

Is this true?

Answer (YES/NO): NO